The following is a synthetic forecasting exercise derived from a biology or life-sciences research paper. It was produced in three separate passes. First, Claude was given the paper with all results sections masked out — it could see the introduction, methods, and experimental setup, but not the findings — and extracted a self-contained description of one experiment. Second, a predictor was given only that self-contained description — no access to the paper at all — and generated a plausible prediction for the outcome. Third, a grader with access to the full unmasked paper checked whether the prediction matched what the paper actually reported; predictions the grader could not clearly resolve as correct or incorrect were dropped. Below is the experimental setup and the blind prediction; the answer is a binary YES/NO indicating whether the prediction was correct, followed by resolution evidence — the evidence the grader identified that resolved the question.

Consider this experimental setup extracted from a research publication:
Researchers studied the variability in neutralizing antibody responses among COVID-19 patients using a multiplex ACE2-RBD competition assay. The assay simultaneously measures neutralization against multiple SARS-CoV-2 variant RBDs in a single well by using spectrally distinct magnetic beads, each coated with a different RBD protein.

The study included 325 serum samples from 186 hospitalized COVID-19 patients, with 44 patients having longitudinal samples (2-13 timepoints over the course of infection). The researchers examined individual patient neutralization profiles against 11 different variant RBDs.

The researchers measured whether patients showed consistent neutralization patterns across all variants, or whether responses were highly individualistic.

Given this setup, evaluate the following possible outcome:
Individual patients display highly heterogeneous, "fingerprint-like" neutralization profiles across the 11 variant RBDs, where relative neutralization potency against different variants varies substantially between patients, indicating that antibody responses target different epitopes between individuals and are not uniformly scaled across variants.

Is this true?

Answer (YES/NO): NO